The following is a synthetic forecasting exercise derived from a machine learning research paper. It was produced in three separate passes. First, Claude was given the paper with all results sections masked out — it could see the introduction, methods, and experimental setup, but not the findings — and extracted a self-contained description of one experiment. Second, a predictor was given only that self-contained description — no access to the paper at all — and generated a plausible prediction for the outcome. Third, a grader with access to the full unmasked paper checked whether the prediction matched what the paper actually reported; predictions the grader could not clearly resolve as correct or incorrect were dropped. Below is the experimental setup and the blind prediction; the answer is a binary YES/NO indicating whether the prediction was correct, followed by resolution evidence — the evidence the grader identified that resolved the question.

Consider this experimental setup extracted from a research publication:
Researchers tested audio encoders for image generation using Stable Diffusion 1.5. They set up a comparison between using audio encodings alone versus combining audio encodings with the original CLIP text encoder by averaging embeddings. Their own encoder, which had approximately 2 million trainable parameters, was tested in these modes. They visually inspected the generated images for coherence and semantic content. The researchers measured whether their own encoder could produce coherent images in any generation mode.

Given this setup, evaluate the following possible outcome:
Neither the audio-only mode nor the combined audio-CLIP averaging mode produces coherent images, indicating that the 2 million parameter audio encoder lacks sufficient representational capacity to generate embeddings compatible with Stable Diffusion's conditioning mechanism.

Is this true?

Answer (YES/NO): NO